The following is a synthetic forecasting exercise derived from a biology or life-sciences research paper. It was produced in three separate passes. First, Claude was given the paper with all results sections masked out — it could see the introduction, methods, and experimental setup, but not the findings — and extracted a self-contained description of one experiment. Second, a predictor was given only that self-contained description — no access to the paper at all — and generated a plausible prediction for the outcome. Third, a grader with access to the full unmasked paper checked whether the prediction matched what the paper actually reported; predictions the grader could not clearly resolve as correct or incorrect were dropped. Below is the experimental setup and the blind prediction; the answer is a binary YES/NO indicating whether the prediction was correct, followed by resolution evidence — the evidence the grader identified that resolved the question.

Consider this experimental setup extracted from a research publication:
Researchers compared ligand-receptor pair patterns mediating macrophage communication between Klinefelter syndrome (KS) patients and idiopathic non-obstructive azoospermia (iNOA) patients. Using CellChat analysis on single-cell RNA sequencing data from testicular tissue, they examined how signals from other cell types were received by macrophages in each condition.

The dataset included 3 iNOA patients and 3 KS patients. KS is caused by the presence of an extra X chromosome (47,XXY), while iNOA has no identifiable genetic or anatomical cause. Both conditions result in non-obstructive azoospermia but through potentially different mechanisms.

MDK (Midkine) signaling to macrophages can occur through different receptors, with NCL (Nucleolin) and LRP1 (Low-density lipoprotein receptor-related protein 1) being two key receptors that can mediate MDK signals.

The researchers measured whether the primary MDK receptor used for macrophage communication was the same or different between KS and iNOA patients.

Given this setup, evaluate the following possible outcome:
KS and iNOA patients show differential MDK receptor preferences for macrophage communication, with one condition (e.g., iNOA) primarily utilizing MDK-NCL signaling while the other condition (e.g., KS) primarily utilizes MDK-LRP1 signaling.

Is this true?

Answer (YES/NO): NO